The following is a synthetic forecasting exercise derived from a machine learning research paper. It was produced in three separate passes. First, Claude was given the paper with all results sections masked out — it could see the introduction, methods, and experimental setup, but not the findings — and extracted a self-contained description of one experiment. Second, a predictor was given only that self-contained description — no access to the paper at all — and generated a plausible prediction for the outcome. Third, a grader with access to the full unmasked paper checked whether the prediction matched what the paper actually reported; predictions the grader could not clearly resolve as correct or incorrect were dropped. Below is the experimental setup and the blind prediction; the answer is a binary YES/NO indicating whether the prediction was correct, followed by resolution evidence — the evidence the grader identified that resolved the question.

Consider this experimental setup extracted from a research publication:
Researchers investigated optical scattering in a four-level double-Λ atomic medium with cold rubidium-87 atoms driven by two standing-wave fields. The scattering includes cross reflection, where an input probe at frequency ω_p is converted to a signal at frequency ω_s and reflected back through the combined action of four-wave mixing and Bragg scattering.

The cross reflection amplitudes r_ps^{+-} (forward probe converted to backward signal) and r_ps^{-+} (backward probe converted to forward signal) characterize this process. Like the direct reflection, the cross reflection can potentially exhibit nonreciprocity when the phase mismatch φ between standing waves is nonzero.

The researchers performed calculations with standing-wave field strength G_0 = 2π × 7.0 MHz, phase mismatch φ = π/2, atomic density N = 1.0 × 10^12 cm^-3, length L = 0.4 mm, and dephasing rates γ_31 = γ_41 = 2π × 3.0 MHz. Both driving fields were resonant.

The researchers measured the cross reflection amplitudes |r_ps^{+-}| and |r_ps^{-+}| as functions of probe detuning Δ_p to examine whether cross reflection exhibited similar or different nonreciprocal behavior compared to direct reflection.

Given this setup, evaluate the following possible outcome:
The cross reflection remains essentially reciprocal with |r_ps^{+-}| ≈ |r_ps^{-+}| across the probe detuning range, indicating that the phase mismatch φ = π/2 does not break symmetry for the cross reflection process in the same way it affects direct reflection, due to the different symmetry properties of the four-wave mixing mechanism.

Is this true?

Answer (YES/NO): YES